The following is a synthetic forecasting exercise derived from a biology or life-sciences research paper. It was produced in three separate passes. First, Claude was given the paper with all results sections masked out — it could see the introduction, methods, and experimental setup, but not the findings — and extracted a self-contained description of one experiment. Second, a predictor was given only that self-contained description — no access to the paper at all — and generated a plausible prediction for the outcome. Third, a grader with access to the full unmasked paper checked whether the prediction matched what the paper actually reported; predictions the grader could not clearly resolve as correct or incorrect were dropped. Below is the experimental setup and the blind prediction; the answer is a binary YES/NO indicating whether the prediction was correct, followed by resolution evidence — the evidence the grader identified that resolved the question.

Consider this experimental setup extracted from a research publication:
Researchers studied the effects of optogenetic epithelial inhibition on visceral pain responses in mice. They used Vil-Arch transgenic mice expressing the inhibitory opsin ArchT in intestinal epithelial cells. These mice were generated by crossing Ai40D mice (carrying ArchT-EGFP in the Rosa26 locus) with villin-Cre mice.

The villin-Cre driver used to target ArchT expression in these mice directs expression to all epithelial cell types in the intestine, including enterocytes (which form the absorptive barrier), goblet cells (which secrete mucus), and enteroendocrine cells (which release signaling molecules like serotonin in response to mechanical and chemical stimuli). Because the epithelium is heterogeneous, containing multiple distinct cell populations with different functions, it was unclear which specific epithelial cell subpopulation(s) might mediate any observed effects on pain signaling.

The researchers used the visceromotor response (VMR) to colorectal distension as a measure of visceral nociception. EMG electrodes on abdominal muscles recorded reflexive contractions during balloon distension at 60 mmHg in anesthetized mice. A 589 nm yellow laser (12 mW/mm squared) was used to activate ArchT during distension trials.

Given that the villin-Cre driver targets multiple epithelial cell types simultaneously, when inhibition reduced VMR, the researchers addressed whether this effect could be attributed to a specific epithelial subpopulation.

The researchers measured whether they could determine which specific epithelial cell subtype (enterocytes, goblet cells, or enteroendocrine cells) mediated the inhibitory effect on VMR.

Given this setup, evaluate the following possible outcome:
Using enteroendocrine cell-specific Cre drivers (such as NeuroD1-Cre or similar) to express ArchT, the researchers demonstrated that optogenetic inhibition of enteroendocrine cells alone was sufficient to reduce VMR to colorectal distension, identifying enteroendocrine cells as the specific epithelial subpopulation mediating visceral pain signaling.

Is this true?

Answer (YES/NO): NO